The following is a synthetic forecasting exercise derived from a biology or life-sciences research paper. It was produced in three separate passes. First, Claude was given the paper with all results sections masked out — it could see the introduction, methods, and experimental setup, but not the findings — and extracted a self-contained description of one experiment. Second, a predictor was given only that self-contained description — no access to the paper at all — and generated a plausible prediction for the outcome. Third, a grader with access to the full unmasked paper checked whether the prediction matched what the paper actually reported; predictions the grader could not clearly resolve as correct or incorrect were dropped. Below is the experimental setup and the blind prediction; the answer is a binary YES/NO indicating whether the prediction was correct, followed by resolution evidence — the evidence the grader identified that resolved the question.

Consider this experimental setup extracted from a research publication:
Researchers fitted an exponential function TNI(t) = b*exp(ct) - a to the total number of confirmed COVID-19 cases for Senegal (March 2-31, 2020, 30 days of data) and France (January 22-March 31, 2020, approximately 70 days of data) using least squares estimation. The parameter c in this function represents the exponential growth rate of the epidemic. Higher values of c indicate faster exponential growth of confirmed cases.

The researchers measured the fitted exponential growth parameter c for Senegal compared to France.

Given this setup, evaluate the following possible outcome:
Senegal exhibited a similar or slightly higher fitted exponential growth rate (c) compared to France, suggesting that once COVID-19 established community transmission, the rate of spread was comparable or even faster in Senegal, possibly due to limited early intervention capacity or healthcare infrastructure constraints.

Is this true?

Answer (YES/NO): NO